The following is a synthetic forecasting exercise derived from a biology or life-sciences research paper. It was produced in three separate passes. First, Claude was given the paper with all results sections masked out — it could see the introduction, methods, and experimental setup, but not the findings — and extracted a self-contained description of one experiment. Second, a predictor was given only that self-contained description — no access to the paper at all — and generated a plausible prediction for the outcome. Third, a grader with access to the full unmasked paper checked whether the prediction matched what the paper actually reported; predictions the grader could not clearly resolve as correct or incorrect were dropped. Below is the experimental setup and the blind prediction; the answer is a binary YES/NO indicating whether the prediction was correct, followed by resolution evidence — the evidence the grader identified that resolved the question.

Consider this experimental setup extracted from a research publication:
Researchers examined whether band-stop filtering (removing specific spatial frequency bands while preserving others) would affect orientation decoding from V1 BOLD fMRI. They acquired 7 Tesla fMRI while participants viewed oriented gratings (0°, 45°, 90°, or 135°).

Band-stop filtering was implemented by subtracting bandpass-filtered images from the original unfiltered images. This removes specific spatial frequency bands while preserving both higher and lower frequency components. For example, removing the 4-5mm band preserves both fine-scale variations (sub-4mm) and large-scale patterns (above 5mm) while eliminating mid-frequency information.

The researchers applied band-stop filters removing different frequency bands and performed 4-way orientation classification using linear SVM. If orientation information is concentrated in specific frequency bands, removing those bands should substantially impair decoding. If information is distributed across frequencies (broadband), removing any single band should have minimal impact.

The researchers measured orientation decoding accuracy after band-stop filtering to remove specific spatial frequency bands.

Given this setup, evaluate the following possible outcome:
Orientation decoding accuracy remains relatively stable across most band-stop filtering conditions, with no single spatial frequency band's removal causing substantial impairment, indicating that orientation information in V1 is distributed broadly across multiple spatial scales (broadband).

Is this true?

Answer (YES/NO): YES